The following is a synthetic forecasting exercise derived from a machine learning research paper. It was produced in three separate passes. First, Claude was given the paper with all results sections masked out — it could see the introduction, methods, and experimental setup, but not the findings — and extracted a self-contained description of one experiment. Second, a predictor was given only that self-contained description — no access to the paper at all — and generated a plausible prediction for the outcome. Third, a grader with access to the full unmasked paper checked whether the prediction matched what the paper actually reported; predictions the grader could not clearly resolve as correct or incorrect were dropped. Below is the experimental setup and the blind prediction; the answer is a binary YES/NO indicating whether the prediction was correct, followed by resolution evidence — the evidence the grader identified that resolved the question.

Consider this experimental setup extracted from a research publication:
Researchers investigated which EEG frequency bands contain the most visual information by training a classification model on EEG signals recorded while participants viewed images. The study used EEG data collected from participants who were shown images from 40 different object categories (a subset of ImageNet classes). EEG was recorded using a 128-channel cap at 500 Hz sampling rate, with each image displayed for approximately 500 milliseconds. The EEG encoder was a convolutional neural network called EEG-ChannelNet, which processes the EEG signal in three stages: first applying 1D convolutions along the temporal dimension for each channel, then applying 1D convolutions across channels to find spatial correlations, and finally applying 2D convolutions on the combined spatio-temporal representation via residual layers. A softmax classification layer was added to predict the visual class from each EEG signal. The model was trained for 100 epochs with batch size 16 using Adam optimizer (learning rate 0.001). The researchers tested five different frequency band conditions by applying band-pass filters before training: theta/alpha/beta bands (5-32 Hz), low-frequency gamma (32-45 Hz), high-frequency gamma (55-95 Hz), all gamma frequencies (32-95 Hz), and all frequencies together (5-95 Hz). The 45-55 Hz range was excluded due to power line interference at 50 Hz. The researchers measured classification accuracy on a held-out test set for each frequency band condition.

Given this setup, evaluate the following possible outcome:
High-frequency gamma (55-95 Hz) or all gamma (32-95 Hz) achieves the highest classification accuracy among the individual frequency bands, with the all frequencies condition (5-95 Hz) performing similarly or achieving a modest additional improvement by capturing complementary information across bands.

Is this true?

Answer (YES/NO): NO